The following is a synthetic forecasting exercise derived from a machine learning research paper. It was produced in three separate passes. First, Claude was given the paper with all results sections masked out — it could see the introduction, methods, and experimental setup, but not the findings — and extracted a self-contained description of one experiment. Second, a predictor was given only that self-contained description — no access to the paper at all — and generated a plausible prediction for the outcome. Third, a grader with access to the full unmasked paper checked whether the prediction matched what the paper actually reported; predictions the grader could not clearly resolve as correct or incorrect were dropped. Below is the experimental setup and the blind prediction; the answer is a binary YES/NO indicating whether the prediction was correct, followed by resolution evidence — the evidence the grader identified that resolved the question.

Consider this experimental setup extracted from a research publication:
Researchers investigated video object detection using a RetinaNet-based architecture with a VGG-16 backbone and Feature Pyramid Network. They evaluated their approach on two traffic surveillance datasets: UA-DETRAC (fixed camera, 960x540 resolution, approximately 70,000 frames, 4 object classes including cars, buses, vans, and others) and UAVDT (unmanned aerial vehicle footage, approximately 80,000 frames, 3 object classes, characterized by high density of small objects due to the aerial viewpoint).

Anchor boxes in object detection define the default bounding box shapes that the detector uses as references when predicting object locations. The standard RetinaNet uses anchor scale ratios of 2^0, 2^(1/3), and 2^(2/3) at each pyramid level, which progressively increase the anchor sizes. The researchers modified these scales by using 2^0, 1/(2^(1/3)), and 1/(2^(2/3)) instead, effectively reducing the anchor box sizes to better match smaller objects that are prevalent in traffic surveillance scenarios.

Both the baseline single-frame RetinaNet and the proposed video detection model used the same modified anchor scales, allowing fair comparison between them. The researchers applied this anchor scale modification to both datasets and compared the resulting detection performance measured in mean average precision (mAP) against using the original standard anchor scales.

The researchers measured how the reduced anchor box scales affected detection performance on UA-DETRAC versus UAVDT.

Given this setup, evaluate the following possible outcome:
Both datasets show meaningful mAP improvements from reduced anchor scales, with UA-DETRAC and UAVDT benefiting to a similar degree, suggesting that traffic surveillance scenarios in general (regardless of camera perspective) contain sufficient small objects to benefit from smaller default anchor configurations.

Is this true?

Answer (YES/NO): NO